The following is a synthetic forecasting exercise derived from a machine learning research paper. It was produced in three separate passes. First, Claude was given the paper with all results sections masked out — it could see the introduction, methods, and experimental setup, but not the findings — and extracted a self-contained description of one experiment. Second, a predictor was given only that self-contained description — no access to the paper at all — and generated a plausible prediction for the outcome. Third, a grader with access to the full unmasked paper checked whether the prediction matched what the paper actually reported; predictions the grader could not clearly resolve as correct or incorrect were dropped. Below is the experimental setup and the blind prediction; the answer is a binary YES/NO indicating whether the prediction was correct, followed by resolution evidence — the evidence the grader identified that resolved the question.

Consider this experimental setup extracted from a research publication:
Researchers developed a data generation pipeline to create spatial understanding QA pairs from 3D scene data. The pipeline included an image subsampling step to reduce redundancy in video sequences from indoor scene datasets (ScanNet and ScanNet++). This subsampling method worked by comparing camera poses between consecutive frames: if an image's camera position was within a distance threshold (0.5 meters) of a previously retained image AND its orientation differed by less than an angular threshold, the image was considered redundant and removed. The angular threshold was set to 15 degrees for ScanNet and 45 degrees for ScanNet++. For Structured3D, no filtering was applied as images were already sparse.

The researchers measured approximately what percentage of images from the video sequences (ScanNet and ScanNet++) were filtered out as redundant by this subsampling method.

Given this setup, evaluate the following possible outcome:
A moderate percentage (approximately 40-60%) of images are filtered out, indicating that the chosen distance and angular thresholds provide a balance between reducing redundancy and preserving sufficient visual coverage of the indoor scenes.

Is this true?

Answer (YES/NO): NO